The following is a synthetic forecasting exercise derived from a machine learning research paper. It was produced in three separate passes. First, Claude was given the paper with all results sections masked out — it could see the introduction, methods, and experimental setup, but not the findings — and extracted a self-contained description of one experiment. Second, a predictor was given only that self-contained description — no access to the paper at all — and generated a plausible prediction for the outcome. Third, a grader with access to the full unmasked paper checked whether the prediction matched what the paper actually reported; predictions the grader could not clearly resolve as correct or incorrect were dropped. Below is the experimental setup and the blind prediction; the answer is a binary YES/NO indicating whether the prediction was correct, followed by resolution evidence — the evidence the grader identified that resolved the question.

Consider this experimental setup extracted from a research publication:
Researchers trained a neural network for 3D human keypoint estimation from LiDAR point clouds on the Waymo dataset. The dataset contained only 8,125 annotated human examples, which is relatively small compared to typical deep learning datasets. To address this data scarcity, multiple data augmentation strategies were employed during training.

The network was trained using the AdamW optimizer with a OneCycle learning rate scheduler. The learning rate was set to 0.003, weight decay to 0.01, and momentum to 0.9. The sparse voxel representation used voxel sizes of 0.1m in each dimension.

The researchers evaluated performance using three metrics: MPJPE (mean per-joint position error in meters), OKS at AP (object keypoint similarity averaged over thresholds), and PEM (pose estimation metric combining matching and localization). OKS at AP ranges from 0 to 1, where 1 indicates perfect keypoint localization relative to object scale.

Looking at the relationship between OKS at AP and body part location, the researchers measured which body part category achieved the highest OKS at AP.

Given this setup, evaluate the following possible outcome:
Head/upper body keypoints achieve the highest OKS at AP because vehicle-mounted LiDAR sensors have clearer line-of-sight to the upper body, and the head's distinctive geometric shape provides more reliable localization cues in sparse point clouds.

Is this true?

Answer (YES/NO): NO